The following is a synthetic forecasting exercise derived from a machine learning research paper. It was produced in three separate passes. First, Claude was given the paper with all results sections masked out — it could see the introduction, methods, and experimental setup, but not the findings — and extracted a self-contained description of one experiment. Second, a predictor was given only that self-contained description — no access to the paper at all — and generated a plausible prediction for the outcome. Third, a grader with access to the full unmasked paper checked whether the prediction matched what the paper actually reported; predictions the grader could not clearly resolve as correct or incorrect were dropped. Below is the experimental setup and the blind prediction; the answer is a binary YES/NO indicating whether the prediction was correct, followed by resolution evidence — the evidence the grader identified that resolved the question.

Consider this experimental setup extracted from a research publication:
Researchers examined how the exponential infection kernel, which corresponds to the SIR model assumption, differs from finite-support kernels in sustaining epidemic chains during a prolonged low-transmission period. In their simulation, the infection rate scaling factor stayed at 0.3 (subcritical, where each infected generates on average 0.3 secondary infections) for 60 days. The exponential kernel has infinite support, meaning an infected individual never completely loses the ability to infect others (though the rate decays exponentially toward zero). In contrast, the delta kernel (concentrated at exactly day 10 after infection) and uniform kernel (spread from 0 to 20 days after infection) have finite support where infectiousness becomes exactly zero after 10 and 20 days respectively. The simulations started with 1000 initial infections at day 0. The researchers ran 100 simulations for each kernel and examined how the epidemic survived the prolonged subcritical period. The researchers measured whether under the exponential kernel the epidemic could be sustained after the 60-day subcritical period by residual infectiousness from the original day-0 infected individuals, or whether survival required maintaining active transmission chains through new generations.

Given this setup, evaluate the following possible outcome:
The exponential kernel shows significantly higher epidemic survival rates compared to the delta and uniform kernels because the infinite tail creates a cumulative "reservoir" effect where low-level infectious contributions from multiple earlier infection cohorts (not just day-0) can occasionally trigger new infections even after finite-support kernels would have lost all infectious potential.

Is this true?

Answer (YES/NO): NO